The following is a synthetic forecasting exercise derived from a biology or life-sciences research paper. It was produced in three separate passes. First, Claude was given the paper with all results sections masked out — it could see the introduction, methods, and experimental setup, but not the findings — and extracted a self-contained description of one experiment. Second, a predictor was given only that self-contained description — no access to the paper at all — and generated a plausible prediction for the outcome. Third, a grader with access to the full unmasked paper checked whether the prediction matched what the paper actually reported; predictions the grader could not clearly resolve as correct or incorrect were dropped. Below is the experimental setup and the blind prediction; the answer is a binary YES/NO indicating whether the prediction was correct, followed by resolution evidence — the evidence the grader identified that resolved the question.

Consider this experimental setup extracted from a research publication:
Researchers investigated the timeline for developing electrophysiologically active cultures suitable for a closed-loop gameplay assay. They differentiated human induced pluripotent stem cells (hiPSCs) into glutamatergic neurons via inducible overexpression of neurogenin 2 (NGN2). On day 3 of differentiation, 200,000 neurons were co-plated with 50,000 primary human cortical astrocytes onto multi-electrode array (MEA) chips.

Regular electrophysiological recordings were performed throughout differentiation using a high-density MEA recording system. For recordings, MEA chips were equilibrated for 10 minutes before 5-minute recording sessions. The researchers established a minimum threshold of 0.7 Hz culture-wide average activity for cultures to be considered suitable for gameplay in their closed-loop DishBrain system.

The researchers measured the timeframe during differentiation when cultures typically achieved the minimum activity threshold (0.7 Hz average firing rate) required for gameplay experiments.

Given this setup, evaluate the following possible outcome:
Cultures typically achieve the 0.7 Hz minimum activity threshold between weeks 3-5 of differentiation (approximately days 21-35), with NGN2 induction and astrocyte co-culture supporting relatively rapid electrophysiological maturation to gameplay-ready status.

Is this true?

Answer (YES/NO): YES